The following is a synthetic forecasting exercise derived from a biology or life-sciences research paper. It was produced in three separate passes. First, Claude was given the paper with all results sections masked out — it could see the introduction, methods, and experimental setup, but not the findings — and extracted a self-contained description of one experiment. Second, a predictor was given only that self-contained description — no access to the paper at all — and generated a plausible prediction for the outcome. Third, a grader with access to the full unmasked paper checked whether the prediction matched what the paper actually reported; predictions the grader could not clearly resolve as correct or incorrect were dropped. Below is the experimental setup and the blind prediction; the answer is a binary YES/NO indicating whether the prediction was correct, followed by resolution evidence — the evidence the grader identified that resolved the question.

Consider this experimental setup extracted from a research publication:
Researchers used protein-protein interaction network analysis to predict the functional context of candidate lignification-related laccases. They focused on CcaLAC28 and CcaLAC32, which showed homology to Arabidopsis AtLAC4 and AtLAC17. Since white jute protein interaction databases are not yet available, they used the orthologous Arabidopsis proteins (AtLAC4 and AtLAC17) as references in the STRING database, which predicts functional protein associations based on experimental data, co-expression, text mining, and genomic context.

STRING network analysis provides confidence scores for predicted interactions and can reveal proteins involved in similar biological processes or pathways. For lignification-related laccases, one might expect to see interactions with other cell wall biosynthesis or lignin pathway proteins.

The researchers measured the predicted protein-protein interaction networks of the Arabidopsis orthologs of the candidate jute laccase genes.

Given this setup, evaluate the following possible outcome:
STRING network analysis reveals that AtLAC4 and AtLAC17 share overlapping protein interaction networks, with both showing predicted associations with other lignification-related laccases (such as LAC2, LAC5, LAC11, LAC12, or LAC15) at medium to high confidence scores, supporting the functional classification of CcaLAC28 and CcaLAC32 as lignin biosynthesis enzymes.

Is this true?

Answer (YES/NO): NO